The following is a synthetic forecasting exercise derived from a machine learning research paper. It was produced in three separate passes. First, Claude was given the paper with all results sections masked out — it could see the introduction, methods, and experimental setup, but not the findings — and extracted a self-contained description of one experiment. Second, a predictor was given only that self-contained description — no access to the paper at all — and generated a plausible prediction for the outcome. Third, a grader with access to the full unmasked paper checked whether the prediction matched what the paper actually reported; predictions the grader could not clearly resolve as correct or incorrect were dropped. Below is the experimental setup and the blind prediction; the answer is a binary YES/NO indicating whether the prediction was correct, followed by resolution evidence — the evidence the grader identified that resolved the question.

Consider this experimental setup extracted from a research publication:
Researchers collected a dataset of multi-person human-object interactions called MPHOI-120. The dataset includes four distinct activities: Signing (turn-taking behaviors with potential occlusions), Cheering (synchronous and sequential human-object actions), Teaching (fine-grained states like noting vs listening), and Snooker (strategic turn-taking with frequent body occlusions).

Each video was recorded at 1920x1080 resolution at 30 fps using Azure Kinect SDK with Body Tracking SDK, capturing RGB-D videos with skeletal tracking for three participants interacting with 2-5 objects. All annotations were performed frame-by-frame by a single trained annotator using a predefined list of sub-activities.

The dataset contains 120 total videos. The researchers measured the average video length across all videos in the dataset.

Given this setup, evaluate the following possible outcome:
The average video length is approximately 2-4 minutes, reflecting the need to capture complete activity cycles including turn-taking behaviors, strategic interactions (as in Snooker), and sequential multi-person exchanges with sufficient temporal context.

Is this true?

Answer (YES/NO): NO